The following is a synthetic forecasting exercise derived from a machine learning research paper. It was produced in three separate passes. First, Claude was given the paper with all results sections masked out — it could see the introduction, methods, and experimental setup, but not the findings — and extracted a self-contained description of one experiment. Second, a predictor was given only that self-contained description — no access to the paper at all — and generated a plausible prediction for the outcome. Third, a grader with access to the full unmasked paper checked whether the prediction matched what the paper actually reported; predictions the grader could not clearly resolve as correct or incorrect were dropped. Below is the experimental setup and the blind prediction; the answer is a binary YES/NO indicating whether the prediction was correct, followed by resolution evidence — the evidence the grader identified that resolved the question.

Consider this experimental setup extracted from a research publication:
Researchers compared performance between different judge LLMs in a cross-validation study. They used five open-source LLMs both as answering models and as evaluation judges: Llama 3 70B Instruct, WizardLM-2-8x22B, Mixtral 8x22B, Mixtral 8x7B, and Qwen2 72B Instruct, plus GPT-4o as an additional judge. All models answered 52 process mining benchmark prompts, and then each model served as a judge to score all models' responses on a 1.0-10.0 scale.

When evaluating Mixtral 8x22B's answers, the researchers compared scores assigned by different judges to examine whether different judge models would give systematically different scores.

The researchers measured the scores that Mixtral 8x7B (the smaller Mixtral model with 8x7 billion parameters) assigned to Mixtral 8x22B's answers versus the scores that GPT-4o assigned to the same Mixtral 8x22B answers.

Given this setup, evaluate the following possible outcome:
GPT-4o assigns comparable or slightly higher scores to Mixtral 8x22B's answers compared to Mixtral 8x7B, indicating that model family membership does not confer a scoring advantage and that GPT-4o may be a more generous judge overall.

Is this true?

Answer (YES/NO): NO